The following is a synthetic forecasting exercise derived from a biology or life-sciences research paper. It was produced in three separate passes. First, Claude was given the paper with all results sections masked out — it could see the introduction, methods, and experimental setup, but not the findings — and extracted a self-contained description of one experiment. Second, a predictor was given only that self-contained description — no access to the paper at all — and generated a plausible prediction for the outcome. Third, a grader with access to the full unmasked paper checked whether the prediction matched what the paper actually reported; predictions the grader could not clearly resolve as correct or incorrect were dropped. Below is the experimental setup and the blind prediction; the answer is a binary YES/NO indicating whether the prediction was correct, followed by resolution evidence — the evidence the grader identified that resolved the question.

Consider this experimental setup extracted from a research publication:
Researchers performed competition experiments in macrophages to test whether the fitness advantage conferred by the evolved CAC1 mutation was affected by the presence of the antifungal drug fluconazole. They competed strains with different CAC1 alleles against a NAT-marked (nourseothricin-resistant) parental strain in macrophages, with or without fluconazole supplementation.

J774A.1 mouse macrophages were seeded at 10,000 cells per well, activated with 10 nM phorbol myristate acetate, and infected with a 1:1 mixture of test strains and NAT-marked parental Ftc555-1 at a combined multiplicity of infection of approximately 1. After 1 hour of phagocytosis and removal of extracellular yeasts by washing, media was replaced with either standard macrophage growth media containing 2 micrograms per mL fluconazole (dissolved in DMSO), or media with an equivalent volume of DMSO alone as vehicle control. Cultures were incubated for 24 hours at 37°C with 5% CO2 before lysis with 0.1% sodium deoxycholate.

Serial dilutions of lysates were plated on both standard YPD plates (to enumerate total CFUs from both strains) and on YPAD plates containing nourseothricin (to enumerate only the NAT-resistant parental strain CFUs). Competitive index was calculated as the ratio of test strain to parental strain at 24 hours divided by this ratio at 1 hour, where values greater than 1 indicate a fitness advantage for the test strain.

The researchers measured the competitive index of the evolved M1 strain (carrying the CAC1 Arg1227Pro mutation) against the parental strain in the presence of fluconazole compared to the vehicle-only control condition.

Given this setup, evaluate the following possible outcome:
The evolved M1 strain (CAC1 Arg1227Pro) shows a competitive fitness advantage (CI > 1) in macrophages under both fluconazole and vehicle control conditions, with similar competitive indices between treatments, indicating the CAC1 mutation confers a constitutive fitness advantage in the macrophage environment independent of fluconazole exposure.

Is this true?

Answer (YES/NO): YES